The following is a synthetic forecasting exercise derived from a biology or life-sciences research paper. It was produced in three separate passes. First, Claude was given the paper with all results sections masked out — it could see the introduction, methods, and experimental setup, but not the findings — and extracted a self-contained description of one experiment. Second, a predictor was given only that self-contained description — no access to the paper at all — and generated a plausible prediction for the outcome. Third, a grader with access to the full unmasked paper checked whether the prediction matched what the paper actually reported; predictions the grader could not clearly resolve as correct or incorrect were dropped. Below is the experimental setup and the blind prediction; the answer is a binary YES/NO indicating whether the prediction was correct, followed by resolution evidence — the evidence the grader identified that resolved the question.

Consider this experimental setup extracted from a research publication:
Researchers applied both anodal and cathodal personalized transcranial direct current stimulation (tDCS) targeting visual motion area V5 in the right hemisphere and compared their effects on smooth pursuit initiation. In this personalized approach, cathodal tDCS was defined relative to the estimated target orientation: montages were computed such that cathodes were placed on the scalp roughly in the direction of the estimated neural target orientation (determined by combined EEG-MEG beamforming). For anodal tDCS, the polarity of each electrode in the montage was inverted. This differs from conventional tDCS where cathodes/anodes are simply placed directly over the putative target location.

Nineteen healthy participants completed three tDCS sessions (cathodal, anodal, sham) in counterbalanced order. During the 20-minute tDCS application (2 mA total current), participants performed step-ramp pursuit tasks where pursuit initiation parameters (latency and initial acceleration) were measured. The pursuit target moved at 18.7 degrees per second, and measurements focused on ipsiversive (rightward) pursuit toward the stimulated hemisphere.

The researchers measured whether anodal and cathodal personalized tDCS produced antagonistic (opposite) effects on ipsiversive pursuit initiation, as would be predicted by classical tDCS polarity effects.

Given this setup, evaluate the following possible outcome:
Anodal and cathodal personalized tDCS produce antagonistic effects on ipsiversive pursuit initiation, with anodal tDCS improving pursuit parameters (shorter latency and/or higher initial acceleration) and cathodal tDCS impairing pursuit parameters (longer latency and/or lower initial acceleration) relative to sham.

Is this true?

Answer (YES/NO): NO